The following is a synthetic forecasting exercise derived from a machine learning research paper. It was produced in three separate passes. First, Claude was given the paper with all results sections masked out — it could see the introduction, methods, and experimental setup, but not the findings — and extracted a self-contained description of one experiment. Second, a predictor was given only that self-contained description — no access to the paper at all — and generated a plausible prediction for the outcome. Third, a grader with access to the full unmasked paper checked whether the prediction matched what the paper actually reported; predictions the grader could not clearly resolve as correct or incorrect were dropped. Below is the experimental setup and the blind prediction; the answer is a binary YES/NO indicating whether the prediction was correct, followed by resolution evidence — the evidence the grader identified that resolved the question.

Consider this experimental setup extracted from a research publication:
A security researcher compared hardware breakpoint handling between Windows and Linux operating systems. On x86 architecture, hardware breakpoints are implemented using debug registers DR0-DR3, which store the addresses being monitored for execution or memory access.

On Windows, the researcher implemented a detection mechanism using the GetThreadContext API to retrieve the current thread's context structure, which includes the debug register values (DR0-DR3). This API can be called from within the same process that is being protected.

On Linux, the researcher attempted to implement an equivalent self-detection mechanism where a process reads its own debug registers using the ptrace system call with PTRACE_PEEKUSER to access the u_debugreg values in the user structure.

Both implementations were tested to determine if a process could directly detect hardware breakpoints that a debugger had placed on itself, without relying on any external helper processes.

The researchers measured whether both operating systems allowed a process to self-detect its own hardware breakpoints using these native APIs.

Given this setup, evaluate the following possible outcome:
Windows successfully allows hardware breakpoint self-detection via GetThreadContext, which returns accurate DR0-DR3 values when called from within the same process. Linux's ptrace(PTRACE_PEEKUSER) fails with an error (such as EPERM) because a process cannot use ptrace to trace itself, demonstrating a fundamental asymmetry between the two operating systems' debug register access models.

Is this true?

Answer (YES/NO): YES